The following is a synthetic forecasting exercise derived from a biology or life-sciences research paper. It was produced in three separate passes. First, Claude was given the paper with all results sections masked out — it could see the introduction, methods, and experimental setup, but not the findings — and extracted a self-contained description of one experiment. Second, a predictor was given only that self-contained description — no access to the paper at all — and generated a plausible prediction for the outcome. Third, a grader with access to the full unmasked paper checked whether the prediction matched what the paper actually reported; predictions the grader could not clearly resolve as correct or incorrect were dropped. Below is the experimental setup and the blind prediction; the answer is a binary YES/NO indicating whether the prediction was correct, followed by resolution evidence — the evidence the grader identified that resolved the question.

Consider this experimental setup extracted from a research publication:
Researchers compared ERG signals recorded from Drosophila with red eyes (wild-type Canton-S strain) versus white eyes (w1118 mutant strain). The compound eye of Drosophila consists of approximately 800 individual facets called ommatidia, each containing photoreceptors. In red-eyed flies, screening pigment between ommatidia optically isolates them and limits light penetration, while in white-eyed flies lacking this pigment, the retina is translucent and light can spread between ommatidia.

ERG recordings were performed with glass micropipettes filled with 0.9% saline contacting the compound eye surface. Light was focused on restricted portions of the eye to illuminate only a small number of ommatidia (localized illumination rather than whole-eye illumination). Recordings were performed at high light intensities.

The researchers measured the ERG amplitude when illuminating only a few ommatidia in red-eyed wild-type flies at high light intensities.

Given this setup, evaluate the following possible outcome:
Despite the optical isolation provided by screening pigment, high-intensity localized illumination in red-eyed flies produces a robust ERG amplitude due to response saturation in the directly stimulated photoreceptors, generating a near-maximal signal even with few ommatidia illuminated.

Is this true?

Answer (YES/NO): NO